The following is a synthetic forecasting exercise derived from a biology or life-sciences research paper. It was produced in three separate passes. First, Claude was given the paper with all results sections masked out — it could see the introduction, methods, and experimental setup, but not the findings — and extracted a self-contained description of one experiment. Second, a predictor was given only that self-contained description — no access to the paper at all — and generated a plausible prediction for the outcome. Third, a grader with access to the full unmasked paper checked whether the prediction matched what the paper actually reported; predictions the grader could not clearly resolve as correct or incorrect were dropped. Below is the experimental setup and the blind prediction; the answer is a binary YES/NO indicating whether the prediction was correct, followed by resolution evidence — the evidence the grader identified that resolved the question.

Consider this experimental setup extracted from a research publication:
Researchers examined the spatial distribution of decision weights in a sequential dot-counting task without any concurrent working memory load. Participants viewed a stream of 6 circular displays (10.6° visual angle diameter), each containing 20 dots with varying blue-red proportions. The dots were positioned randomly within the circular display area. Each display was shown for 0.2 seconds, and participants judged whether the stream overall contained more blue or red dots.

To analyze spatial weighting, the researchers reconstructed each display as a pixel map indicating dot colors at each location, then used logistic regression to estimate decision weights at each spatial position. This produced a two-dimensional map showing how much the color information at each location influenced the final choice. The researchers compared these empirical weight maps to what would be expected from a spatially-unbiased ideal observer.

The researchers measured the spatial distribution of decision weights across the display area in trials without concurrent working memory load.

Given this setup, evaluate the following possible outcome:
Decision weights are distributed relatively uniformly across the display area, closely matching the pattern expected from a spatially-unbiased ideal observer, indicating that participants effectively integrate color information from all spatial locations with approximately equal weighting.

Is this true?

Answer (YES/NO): NO